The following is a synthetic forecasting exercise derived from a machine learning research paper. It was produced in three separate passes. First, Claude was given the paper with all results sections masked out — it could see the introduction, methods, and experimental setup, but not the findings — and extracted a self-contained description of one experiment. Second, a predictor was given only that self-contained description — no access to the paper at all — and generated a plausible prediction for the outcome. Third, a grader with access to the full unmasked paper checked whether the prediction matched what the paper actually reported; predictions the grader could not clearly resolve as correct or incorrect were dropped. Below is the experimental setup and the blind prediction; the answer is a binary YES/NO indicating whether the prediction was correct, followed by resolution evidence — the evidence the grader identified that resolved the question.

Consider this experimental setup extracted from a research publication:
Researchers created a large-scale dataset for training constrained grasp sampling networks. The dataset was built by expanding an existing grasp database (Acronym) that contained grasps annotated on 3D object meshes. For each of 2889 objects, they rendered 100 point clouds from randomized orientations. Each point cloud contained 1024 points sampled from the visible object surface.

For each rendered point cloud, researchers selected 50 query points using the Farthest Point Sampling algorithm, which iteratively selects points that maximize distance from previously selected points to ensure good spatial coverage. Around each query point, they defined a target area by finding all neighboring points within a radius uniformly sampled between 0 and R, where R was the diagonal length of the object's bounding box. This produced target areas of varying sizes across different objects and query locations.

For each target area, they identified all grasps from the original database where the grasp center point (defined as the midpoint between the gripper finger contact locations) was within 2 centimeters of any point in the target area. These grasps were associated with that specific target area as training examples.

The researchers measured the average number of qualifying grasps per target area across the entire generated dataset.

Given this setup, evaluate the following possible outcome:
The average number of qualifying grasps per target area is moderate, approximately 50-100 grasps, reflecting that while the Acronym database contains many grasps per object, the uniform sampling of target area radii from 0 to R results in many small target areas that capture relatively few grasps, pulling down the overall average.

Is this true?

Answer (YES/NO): NO